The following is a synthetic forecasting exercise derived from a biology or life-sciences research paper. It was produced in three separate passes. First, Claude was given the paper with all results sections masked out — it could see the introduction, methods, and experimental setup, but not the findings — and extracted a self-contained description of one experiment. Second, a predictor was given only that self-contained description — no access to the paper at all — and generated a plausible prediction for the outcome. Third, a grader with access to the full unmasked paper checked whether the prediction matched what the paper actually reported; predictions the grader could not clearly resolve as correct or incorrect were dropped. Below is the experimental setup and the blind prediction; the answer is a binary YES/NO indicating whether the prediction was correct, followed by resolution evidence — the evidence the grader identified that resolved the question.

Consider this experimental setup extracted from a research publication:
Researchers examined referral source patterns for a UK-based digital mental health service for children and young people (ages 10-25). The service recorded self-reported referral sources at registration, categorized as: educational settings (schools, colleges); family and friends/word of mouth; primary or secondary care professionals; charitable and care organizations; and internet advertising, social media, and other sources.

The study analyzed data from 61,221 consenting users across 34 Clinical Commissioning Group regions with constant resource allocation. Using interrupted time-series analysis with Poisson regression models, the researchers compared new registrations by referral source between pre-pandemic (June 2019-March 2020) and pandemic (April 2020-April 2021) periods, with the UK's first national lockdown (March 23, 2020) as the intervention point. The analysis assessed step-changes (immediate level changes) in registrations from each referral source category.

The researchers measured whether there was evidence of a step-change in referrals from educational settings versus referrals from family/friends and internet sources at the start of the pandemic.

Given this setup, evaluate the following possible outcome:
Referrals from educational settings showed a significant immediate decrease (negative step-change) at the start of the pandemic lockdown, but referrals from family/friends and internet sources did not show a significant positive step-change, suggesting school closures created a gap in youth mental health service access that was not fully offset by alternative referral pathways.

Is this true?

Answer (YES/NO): NO